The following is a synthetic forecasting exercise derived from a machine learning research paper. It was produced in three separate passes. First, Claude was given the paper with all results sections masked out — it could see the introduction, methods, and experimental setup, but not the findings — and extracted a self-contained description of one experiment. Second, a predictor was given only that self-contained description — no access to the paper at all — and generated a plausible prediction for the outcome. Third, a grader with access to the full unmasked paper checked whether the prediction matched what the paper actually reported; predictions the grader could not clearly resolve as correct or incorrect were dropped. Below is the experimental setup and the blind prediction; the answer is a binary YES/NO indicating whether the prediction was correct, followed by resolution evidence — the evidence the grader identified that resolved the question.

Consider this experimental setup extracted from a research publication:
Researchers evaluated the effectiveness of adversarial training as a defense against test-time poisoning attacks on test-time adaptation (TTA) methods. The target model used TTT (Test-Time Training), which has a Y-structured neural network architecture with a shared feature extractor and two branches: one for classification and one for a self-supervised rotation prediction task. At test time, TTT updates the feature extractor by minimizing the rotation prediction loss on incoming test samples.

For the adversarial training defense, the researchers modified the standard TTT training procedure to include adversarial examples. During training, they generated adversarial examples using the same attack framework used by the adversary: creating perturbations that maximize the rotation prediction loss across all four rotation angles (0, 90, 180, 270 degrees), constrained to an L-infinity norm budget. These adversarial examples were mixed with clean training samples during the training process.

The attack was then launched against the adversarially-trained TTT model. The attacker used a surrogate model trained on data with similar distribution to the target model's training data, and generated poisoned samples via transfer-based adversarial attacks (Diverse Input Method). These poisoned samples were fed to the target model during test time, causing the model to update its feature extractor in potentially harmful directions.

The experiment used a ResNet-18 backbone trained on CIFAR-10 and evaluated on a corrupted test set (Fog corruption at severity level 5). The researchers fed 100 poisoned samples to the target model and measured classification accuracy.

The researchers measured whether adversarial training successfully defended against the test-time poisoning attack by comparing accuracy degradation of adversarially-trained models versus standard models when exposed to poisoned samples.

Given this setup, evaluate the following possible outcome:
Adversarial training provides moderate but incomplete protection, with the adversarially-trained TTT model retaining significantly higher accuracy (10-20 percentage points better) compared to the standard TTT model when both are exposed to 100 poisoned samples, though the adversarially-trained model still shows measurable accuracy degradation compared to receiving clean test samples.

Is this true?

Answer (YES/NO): NO